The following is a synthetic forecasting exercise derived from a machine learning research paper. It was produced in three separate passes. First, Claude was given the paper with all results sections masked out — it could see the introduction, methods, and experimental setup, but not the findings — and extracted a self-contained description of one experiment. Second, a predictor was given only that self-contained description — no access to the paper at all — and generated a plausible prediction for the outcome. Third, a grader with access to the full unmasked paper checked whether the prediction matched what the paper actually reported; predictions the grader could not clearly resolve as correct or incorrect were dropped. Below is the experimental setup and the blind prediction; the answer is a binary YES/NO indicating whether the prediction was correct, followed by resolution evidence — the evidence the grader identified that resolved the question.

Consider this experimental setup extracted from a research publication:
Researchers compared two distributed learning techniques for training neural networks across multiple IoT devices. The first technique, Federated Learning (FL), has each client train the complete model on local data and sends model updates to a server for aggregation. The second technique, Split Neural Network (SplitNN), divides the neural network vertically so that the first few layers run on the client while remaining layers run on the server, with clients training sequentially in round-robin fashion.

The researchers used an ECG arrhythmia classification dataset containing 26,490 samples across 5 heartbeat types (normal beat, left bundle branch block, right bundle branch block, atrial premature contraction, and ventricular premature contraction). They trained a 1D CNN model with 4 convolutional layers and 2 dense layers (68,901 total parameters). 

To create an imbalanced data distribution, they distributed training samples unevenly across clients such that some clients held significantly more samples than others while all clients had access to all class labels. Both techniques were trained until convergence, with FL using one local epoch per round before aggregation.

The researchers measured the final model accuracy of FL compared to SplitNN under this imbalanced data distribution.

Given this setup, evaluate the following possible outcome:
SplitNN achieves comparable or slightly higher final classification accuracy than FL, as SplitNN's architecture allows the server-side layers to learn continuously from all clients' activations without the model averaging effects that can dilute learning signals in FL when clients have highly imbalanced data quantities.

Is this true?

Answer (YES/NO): YES